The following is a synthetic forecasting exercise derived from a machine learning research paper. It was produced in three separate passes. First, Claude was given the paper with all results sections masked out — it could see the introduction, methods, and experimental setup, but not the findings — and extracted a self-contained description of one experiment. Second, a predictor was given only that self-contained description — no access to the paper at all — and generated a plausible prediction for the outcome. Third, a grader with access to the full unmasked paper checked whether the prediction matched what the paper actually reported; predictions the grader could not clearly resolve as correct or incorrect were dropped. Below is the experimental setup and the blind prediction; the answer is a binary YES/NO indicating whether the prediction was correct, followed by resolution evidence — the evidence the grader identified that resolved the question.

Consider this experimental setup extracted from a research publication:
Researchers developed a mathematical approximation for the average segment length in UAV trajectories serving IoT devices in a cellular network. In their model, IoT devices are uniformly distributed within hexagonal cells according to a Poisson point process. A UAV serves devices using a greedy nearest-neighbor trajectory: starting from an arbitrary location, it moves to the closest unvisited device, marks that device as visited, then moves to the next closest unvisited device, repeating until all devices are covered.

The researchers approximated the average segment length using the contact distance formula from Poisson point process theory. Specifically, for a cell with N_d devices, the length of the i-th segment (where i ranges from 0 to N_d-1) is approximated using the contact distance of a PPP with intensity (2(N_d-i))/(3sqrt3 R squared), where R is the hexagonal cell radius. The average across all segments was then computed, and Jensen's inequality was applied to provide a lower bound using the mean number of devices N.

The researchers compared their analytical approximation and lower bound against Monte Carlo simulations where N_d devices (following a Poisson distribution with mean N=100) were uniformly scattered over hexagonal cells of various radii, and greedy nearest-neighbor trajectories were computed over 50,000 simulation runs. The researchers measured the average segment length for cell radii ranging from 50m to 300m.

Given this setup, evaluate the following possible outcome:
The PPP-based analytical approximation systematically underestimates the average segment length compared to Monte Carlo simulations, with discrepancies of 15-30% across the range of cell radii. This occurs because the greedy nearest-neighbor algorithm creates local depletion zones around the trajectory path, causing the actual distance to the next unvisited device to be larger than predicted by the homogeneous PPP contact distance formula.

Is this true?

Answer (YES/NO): NO